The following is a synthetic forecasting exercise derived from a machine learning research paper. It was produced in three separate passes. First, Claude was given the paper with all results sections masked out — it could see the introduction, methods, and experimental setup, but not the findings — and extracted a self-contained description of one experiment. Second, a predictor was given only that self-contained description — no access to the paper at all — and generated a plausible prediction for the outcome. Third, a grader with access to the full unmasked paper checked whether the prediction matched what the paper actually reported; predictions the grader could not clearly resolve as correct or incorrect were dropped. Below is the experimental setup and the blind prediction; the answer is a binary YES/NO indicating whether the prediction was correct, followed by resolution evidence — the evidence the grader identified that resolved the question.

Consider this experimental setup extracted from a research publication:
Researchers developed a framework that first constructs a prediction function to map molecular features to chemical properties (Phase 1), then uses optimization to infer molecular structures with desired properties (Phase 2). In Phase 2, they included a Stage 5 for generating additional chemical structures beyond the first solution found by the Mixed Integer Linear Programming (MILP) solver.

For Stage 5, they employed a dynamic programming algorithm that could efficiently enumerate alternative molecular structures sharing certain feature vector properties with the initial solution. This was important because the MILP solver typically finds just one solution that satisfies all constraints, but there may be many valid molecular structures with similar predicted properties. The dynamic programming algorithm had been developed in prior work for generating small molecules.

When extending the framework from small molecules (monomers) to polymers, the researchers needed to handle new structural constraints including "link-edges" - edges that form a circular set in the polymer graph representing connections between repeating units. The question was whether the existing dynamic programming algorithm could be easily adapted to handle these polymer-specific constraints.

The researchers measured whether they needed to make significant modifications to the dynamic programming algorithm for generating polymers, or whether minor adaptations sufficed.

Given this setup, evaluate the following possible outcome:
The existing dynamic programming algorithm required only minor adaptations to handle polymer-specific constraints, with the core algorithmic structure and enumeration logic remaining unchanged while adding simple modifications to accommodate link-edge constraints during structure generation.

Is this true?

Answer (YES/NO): YES